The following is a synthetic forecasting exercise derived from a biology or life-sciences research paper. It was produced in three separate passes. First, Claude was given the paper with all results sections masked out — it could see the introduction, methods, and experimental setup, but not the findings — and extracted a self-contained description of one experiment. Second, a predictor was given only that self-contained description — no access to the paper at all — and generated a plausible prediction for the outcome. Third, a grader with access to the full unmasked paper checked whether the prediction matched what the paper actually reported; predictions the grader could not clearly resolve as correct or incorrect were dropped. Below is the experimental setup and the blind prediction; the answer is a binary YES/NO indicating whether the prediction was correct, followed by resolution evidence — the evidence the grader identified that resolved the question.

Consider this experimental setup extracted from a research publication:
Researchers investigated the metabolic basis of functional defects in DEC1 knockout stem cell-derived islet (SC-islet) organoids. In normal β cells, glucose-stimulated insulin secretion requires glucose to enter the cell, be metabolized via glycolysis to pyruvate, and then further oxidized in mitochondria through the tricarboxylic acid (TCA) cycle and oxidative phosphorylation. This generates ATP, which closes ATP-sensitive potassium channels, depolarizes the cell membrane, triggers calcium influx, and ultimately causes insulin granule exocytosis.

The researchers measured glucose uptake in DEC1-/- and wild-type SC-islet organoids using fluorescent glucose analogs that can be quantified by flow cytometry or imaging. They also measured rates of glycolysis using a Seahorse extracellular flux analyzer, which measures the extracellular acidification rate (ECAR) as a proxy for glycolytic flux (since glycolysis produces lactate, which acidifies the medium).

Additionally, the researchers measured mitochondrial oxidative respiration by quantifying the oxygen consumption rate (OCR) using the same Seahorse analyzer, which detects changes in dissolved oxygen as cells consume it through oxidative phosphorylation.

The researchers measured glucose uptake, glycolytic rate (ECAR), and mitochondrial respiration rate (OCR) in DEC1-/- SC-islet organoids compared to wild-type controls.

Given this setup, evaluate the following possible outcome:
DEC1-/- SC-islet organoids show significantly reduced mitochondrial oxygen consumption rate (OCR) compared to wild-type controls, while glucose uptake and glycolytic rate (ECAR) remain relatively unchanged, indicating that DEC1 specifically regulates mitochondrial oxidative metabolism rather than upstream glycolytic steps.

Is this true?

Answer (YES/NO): NO